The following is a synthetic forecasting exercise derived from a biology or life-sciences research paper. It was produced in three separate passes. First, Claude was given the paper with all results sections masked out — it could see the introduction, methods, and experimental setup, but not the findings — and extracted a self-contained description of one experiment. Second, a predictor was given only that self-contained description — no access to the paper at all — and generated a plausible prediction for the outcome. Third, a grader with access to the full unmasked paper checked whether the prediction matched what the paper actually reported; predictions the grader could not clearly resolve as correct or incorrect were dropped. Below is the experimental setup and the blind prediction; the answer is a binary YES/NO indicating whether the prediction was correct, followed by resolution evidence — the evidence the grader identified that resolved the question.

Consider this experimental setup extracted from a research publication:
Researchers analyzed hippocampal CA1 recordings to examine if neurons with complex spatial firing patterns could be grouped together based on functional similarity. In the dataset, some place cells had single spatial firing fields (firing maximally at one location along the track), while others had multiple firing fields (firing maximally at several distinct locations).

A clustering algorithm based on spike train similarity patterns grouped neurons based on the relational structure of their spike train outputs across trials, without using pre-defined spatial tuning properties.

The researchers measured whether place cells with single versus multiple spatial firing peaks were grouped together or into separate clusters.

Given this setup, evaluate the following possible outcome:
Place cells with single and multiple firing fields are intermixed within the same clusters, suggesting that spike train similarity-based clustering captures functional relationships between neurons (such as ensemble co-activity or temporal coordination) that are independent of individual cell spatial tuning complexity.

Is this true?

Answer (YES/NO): YES